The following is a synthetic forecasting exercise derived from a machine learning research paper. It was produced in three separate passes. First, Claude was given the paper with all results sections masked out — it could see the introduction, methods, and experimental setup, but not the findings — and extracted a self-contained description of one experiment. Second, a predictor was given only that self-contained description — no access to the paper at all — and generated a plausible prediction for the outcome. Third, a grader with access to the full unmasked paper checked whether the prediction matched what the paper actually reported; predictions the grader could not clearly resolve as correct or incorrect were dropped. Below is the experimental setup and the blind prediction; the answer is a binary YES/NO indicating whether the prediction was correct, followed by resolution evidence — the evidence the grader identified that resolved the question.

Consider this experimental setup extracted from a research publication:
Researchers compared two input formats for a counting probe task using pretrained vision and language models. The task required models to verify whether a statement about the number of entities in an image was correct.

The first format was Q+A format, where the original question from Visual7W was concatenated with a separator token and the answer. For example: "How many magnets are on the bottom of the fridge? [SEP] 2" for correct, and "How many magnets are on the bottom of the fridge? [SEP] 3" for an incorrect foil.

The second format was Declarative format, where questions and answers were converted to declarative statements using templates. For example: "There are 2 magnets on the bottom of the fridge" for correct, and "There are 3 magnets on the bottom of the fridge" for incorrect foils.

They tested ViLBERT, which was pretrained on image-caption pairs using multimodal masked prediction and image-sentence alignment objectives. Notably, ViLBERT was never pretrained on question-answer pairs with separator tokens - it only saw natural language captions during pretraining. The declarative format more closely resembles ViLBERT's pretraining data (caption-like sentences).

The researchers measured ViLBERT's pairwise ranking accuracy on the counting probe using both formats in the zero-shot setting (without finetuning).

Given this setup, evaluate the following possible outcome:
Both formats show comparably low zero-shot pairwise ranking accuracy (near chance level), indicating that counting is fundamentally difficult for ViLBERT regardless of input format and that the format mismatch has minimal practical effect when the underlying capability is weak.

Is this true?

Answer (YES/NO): YES